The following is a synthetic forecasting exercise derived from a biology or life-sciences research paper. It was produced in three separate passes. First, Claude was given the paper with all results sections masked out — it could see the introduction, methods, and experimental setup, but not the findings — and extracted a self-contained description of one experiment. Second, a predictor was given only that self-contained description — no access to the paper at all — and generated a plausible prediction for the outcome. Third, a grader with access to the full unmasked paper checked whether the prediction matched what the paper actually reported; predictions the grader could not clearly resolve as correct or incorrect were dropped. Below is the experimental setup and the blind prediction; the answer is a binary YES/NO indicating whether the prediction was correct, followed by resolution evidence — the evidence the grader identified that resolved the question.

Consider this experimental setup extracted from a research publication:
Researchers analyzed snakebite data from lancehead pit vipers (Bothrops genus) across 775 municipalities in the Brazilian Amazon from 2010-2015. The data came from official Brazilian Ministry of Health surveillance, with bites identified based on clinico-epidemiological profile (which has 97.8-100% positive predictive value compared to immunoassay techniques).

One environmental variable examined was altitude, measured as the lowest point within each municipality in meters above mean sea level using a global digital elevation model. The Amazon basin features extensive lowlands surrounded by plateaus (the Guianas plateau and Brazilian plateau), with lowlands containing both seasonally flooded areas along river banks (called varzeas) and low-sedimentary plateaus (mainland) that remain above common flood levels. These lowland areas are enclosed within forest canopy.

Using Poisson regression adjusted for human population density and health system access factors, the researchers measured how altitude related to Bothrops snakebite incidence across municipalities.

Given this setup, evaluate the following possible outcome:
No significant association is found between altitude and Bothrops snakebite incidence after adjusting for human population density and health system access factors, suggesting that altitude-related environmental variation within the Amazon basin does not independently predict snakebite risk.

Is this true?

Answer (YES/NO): NO